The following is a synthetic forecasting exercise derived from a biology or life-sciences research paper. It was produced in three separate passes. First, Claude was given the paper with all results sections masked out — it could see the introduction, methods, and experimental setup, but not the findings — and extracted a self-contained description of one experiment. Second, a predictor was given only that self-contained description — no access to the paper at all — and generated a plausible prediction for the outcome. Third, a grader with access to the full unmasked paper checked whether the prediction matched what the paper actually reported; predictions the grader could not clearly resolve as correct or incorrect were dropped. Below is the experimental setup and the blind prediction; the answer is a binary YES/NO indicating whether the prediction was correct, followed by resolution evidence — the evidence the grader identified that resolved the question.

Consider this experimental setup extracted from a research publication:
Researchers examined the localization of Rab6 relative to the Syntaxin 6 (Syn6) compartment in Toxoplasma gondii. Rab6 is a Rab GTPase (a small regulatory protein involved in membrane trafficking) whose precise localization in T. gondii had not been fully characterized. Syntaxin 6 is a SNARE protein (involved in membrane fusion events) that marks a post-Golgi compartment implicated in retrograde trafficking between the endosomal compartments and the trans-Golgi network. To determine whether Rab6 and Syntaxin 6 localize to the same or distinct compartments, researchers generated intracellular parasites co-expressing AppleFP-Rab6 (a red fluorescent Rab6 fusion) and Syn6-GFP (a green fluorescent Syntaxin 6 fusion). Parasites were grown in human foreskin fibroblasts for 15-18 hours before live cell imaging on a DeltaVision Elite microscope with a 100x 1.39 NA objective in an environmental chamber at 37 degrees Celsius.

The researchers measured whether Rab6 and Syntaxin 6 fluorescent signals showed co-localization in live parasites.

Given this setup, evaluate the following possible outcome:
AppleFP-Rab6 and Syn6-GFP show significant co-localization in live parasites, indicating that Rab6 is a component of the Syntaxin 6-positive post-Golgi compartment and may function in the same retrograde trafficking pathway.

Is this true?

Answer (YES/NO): YES